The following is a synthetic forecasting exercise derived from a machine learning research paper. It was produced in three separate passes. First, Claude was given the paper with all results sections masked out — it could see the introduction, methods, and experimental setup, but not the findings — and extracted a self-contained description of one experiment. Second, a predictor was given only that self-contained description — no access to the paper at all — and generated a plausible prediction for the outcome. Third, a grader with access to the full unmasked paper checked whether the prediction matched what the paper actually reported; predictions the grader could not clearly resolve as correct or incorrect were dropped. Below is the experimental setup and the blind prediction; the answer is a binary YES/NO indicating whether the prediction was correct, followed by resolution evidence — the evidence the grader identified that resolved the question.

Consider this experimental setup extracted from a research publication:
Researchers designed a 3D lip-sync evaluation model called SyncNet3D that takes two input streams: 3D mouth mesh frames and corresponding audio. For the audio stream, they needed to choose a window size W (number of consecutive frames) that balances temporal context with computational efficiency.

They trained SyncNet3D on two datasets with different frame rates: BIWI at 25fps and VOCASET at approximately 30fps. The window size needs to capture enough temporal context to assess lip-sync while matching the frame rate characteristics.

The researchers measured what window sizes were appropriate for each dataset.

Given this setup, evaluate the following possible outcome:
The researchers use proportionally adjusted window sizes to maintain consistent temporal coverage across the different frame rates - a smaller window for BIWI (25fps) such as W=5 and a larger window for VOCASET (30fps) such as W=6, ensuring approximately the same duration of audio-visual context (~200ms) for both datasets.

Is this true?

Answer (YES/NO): YES